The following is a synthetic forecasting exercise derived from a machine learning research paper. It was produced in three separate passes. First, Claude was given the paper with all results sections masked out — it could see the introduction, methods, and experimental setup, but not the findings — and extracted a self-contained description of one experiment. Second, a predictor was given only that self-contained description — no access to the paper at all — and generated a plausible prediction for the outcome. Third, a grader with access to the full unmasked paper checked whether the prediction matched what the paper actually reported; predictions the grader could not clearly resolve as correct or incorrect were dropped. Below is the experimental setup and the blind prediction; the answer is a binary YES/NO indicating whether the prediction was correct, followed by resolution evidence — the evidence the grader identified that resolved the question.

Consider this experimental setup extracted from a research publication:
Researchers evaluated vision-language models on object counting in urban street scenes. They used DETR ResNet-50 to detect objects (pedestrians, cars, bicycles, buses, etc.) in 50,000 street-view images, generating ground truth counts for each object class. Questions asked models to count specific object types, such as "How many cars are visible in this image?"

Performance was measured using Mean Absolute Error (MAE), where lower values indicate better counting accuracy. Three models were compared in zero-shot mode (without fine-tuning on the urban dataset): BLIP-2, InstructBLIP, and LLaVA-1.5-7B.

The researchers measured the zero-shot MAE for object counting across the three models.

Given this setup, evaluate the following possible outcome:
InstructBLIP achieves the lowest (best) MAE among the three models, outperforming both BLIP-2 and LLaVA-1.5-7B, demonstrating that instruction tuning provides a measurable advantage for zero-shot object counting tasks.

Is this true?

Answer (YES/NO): NO